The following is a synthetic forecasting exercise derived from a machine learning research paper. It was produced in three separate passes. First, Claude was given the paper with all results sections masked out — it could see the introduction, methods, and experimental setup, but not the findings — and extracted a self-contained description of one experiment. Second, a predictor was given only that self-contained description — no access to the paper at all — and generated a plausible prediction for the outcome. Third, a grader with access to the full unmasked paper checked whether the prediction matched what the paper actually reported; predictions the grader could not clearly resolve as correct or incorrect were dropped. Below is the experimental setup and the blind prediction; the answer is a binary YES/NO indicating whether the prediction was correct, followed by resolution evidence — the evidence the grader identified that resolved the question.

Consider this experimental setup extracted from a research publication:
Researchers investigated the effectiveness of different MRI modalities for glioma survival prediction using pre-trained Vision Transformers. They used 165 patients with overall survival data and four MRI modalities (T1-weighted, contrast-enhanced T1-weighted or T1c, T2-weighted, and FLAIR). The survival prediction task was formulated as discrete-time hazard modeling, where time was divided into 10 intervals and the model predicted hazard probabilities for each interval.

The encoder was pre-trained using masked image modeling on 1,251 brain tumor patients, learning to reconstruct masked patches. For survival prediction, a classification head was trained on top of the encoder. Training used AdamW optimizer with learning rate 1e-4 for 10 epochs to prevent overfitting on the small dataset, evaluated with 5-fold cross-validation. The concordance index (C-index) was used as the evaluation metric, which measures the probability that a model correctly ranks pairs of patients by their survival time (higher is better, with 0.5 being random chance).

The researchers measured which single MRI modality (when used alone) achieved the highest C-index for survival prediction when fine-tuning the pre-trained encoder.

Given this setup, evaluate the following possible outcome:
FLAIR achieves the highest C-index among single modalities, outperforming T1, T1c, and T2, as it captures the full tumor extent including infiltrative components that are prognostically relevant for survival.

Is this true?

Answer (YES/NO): NO